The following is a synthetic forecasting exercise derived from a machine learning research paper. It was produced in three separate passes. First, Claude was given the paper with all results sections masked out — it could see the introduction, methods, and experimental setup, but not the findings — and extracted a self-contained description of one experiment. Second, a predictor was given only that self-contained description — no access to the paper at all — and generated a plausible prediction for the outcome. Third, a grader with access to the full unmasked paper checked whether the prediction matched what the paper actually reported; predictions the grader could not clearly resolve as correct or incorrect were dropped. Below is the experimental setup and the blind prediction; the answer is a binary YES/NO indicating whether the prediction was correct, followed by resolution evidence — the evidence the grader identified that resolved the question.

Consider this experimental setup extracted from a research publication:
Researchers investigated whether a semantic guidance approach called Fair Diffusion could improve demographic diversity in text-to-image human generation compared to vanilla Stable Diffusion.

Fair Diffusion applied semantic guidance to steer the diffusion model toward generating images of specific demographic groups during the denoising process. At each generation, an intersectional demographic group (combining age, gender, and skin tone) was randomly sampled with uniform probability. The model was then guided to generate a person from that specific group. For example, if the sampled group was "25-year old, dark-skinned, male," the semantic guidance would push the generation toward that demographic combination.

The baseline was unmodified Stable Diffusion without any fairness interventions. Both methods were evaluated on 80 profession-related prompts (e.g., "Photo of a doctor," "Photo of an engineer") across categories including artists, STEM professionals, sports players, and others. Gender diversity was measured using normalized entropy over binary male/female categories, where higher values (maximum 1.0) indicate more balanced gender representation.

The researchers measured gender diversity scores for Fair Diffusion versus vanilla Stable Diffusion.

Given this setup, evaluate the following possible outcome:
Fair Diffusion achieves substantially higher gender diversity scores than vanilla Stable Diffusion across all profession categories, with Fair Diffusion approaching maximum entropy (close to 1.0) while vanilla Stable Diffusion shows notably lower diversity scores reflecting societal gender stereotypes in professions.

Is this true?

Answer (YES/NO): NO